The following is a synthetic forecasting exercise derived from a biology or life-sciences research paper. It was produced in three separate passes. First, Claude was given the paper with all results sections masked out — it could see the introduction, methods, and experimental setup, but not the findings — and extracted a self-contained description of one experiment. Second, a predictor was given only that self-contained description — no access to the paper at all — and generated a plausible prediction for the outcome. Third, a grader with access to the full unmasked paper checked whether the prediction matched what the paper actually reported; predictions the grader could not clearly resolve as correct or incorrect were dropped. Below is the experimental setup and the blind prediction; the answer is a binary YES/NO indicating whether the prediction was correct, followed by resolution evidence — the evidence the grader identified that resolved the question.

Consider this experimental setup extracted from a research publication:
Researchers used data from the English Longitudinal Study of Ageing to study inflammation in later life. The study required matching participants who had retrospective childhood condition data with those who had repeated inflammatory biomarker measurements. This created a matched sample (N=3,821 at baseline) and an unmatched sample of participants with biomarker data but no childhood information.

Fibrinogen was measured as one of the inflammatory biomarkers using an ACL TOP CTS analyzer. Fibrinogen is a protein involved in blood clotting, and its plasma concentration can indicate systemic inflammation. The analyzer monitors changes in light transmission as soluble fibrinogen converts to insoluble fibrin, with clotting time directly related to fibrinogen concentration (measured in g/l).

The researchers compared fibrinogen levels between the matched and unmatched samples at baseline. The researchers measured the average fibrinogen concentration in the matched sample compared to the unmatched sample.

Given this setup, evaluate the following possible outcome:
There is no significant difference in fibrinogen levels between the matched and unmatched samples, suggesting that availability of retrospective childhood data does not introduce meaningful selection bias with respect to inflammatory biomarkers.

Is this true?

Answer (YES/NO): NO